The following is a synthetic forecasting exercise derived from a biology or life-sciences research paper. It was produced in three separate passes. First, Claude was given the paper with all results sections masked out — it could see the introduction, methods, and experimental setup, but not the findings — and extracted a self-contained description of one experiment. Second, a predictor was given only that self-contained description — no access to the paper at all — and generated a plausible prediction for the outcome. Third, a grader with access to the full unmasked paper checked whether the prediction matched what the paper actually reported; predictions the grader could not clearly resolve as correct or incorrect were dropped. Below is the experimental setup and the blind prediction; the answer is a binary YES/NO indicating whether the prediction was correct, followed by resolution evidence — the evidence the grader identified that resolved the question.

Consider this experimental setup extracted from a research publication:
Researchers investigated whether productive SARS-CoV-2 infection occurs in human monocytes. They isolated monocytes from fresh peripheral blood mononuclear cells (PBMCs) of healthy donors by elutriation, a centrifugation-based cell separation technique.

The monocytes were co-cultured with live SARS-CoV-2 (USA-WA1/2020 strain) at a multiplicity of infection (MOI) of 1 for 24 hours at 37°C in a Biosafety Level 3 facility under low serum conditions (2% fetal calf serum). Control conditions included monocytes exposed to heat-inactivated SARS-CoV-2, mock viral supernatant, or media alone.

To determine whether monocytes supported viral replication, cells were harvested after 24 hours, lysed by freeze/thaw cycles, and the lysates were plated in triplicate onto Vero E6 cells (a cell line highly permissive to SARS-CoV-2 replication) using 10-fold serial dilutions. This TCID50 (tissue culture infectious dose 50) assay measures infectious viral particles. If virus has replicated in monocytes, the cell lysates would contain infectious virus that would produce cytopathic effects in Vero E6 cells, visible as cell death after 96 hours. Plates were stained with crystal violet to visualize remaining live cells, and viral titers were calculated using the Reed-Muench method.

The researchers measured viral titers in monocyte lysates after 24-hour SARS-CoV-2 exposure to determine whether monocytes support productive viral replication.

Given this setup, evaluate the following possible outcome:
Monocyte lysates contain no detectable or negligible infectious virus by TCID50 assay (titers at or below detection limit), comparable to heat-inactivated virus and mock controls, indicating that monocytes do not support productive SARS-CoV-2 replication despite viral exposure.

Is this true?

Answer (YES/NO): YES